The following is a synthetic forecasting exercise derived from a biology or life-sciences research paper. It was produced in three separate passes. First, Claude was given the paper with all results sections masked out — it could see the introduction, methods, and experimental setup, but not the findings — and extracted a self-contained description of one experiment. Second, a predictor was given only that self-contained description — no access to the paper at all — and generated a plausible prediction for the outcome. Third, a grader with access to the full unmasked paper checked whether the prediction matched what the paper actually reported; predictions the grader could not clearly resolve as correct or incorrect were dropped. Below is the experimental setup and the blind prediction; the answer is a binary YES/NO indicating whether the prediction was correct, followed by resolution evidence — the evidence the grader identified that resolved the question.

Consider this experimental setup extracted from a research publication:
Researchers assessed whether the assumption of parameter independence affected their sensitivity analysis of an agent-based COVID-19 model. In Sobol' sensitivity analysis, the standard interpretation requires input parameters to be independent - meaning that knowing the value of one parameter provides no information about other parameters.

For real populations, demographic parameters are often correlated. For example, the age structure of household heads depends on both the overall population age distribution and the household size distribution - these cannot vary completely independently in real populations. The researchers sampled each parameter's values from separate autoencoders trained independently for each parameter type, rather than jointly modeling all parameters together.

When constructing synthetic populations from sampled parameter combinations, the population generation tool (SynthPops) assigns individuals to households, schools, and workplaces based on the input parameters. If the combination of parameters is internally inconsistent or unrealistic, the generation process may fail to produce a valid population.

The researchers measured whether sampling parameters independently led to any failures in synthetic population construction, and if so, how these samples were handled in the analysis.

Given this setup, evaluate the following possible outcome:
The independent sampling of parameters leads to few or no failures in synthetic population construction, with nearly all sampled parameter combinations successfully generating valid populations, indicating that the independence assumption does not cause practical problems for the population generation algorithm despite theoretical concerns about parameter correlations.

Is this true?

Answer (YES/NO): NO